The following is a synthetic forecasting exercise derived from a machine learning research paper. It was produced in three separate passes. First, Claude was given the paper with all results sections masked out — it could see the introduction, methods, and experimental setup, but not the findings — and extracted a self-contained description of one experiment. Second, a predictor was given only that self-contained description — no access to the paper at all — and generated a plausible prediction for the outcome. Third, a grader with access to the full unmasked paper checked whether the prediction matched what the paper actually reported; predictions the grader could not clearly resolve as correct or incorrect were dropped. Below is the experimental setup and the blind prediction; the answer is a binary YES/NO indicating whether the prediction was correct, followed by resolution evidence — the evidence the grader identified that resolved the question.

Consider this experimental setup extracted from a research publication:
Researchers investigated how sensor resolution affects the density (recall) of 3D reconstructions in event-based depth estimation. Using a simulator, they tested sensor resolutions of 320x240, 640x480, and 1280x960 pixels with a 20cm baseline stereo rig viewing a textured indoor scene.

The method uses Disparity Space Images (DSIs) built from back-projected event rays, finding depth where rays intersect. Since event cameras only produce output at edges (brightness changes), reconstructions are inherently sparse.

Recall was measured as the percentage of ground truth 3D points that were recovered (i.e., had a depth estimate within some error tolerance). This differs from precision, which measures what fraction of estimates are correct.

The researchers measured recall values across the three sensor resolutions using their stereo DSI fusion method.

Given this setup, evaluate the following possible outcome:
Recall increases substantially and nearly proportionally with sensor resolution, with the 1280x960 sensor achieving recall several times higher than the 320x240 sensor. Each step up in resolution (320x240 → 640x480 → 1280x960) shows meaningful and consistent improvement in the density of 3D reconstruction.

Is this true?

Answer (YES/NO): NO